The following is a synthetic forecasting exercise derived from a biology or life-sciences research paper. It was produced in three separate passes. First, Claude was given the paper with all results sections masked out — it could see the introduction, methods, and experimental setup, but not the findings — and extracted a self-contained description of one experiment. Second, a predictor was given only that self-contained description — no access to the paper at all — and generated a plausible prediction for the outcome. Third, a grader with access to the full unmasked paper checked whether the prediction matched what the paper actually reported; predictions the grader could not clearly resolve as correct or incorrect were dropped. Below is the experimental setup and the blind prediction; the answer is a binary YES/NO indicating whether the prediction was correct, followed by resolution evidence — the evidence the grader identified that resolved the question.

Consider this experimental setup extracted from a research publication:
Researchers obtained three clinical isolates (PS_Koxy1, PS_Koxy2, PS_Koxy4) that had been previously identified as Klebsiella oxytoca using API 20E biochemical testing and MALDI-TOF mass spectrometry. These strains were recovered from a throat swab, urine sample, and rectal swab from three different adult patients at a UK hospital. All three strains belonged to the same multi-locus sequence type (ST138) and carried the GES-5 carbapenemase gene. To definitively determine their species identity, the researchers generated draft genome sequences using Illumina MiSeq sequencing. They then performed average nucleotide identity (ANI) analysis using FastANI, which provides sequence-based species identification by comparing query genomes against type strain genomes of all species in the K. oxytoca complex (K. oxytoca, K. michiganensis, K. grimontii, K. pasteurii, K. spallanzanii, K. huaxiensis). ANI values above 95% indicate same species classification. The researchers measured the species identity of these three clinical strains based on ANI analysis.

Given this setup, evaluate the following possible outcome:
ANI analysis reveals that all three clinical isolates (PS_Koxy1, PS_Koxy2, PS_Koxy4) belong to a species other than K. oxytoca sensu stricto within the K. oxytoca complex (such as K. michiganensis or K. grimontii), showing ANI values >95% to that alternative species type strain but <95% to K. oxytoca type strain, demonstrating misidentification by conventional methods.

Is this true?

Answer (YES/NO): YES